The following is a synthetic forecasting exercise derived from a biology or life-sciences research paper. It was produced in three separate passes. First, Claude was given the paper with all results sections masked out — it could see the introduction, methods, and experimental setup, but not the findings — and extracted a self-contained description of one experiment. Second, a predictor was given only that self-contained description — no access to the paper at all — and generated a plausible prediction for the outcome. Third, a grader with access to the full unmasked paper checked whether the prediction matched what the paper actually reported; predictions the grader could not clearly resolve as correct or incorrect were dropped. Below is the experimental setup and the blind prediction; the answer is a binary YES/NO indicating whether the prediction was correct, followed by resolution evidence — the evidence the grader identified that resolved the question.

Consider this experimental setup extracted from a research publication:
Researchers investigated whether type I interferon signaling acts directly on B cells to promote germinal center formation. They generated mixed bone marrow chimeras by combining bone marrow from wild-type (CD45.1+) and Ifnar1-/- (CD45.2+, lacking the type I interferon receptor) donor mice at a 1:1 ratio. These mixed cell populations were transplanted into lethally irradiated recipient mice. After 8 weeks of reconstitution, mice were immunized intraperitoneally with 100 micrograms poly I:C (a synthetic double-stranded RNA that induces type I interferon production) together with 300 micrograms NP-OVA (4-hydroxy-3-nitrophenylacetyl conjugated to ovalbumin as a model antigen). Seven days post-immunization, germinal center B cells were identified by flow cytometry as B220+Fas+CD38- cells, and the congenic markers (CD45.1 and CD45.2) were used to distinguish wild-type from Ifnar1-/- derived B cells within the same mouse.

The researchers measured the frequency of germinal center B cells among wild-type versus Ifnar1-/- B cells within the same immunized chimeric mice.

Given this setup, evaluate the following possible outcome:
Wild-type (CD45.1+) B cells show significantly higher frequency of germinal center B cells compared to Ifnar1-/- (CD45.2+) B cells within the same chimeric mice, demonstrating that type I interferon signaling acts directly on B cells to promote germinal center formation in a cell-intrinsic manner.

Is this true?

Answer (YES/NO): YES